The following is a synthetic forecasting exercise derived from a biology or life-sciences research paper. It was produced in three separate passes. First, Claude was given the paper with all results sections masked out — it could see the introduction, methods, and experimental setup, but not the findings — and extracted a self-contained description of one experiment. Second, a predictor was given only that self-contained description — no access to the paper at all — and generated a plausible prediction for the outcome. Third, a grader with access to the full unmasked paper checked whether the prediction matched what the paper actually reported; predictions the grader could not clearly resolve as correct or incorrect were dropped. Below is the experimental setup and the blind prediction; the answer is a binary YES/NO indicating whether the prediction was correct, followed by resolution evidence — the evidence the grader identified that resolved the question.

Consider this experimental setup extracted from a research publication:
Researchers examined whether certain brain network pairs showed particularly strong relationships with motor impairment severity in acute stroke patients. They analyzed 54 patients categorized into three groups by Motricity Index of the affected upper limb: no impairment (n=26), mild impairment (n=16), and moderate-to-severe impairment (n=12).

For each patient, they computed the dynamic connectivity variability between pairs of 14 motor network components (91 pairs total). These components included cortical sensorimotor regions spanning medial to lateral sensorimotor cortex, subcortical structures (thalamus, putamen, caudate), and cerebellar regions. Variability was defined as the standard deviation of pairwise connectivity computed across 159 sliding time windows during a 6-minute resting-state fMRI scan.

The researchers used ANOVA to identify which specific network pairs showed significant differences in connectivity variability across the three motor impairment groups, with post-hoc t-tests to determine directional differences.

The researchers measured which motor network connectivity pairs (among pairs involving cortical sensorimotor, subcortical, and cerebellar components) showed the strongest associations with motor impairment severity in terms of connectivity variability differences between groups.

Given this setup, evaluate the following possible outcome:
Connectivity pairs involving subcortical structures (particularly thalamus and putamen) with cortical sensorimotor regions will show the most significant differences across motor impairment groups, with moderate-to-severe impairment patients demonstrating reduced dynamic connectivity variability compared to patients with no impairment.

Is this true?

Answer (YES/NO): NO